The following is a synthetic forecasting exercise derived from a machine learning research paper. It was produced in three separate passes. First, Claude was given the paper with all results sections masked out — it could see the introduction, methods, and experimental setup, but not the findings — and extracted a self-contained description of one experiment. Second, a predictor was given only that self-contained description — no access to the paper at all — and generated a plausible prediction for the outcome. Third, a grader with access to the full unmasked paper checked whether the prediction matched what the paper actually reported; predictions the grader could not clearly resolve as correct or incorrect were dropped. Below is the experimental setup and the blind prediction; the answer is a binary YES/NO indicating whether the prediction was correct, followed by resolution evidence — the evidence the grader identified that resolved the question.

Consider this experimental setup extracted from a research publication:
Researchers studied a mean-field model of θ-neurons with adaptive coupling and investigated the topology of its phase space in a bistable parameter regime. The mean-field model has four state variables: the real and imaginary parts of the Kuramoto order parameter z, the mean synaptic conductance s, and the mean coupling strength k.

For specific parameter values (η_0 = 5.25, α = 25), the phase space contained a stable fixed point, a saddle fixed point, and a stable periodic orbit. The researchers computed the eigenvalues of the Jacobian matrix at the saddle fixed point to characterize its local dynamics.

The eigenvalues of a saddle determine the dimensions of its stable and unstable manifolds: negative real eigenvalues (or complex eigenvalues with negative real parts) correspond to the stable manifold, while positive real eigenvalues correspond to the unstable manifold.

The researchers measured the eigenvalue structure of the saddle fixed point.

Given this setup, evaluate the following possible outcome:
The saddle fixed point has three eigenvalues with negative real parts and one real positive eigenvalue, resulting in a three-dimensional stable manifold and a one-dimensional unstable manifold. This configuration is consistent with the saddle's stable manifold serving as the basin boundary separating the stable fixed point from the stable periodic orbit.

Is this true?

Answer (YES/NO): YES